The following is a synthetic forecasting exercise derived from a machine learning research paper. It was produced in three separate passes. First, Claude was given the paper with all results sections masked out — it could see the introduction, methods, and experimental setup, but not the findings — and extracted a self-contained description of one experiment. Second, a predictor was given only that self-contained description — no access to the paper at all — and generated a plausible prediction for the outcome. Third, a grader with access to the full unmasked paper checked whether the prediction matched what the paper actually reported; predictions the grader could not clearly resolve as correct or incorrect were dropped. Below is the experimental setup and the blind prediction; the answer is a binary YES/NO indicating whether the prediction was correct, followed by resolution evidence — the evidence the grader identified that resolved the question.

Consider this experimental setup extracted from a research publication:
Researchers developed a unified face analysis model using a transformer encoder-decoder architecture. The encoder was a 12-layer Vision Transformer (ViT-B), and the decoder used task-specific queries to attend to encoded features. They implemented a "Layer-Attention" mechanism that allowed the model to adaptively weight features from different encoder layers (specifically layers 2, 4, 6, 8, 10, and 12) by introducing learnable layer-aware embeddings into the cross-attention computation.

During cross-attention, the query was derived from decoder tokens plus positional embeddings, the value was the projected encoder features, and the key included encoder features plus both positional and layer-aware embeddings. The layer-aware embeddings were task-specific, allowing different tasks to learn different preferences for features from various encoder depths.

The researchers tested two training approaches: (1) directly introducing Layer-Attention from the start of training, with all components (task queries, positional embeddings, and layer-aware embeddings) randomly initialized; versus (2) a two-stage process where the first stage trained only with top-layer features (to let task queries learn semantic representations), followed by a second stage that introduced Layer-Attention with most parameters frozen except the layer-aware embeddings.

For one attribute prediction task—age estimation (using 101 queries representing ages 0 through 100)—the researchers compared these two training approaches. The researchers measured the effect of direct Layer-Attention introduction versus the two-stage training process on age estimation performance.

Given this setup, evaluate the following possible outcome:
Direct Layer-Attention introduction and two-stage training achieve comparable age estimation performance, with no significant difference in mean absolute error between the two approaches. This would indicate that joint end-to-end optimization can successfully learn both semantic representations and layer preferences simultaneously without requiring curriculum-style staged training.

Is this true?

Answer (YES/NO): NO